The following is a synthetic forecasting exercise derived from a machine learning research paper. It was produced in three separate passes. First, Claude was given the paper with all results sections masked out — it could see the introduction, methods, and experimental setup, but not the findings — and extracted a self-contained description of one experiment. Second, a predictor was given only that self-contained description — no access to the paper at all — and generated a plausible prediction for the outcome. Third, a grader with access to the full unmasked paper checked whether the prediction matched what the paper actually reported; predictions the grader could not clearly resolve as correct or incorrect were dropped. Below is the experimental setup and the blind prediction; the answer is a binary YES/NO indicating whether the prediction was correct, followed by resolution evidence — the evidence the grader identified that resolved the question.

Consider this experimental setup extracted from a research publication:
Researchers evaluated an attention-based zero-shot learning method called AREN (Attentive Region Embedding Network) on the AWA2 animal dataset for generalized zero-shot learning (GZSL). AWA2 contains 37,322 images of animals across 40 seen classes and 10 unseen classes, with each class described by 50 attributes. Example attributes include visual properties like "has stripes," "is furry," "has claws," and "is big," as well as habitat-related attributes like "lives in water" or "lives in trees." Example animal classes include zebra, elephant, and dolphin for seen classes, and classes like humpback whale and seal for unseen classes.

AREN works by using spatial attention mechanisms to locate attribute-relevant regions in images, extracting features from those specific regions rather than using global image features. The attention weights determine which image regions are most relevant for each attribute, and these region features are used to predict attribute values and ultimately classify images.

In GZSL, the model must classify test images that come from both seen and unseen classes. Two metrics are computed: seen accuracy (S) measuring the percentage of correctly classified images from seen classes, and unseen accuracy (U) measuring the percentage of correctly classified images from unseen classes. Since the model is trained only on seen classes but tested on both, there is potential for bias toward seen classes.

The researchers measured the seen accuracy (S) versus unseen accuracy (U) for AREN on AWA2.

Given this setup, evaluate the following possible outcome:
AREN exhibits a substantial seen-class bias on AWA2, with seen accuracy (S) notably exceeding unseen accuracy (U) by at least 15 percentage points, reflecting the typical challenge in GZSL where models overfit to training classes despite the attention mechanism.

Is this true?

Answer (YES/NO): YES